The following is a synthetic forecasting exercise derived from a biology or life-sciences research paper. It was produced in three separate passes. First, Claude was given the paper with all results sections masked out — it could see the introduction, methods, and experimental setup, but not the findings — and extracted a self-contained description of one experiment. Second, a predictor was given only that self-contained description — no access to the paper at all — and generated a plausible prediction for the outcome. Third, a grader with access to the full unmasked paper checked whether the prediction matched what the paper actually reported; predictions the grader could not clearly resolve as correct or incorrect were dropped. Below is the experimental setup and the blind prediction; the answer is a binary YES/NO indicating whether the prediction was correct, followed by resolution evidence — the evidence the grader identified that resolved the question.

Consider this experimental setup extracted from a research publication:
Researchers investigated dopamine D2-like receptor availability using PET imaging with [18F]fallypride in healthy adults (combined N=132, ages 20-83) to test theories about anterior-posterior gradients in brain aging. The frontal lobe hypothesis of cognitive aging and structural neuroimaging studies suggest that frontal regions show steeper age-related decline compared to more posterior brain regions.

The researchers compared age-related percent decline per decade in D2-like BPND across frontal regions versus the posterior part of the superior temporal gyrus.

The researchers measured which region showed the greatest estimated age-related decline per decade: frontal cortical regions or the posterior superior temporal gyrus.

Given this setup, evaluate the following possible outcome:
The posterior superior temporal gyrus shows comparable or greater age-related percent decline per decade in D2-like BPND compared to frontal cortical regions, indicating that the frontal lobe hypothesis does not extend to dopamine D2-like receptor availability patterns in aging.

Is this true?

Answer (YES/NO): YES